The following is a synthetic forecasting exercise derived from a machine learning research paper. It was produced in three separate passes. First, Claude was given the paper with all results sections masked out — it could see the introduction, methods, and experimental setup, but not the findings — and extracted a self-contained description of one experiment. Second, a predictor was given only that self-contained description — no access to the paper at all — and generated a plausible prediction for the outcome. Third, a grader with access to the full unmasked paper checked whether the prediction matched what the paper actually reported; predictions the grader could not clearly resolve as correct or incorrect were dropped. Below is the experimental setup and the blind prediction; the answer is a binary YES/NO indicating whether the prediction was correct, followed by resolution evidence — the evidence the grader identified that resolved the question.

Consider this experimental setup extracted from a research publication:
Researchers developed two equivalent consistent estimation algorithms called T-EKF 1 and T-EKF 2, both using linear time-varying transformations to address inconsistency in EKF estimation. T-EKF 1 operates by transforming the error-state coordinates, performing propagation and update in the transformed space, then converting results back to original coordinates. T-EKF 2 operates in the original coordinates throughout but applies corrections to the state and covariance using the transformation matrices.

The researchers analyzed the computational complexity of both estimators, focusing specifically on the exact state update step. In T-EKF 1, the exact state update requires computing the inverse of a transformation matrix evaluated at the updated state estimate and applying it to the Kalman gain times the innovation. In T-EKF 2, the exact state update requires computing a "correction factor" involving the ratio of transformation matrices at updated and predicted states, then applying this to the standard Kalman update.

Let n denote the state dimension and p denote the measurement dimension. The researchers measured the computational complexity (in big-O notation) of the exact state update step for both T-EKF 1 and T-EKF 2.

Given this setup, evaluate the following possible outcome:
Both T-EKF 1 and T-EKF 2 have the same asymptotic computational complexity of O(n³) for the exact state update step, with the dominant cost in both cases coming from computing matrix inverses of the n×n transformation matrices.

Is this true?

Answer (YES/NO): NO